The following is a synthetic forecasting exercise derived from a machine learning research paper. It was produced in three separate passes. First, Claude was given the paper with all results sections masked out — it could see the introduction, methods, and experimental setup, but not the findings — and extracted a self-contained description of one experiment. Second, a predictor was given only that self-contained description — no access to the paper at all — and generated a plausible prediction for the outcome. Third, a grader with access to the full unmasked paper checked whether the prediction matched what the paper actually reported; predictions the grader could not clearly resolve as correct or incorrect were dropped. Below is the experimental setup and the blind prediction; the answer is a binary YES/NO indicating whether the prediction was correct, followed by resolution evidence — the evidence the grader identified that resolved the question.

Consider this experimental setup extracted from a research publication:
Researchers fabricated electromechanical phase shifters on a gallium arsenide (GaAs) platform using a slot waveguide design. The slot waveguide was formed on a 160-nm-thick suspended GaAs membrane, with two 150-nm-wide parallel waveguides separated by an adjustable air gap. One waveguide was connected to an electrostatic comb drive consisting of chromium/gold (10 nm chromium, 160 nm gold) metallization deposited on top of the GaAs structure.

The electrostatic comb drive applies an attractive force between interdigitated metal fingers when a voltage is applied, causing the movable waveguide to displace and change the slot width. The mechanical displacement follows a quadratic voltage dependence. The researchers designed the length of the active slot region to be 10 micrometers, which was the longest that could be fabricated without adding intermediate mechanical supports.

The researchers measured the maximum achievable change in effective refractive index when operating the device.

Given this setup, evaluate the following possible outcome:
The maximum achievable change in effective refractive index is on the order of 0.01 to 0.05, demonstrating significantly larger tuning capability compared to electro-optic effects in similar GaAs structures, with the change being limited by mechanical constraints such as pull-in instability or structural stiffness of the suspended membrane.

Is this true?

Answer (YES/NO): NO